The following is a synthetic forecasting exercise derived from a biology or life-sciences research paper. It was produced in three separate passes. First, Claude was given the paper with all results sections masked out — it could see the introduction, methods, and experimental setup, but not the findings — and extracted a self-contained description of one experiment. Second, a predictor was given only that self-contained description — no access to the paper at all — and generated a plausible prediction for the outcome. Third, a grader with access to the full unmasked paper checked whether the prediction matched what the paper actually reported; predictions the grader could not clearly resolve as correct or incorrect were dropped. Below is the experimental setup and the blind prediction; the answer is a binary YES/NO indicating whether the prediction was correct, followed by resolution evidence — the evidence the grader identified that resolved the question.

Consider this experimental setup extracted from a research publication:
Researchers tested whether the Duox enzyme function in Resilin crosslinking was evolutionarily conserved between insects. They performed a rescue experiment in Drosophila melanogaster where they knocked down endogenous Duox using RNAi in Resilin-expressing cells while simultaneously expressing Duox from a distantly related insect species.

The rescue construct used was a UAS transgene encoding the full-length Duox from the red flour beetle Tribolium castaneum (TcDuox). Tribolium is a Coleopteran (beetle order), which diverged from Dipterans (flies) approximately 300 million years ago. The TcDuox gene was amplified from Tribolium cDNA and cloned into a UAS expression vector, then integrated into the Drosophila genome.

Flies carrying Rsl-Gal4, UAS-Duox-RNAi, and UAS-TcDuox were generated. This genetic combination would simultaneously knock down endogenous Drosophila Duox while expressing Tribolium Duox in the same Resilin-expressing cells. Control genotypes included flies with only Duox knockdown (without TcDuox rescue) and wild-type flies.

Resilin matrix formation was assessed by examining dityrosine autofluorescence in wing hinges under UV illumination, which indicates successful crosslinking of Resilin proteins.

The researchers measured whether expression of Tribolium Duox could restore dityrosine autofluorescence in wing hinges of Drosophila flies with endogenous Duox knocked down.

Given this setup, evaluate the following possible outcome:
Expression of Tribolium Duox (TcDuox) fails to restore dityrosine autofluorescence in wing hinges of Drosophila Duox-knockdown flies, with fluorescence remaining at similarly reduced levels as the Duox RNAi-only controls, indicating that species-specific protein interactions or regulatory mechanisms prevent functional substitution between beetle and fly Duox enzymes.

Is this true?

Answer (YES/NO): NO